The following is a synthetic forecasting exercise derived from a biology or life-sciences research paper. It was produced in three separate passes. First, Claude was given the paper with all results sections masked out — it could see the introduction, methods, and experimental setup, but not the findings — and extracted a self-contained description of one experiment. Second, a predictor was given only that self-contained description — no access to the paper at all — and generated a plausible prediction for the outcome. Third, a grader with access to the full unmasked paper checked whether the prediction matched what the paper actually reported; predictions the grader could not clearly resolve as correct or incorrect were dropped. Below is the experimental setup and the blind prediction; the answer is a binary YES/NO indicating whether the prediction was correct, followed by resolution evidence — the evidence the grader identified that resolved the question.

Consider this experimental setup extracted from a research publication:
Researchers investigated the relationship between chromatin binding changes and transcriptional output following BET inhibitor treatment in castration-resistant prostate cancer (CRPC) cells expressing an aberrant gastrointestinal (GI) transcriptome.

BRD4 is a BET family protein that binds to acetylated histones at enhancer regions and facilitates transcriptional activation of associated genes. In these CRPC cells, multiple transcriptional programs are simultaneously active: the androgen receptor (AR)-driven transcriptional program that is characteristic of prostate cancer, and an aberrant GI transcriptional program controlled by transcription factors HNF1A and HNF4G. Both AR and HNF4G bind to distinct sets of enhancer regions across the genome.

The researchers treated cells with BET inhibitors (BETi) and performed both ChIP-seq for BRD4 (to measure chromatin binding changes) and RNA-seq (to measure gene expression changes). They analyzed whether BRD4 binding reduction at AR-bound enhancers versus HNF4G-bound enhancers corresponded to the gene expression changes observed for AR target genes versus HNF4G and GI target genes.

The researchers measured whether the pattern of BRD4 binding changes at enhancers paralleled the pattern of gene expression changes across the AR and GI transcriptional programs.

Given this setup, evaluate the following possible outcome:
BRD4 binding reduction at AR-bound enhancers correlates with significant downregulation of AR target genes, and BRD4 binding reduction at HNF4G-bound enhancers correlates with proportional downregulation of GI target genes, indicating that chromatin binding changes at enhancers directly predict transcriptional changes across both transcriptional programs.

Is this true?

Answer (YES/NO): NO